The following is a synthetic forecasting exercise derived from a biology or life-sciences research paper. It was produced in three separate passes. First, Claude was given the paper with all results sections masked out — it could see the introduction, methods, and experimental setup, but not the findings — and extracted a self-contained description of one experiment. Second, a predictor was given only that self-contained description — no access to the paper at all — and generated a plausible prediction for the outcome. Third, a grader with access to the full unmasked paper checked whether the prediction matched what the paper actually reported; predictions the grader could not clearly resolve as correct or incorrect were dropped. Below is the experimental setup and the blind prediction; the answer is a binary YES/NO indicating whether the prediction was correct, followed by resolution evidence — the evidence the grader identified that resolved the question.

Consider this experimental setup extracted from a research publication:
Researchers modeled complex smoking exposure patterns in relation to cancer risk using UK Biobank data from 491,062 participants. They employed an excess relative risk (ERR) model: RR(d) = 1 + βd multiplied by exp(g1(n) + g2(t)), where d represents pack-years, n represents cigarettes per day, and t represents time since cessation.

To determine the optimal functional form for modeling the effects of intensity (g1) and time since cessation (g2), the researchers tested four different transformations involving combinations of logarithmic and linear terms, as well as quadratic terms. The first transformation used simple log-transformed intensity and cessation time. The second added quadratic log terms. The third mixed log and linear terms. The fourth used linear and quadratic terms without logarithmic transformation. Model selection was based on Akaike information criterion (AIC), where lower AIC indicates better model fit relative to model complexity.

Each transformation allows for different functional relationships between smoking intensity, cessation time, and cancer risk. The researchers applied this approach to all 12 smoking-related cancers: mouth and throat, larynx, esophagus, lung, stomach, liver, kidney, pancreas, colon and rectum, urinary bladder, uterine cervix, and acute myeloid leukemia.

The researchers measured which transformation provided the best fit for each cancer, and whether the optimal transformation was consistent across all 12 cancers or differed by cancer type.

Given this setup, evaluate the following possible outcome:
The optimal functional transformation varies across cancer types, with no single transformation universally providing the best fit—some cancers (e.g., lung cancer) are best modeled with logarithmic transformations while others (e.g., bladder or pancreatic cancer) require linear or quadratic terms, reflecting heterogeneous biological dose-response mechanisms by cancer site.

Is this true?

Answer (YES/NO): YES